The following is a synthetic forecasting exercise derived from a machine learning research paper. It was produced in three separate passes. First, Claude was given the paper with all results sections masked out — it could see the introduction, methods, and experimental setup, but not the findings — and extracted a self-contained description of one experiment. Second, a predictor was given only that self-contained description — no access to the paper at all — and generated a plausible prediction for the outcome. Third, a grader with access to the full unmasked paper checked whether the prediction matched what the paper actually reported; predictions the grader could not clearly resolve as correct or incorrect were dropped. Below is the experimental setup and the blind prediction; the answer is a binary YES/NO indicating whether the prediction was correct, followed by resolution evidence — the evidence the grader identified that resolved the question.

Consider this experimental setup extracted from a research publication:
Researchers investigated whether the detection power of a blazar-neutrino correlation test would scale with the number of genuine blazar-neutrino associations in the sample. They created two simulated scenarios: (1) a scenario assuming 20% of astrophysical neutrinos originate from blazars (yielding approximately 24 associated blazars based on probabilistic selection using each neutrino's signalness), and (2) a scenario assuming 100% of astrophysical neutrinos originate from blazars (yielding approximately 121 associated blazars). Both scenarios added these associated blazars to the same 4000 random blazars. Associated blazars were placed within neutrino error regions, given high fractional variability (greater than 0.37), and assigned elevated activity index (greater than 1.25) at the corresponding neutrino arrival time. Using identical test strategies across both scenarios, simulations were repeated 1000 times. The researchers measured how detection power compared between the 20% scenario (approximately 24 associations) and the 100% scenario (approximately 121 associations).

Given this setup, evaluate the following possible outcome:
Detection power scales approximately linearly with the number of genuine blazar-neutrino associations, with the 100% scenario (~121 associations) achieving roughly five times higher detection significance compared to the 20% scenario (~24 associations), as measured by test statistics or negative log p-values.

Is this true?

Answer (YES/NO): NO